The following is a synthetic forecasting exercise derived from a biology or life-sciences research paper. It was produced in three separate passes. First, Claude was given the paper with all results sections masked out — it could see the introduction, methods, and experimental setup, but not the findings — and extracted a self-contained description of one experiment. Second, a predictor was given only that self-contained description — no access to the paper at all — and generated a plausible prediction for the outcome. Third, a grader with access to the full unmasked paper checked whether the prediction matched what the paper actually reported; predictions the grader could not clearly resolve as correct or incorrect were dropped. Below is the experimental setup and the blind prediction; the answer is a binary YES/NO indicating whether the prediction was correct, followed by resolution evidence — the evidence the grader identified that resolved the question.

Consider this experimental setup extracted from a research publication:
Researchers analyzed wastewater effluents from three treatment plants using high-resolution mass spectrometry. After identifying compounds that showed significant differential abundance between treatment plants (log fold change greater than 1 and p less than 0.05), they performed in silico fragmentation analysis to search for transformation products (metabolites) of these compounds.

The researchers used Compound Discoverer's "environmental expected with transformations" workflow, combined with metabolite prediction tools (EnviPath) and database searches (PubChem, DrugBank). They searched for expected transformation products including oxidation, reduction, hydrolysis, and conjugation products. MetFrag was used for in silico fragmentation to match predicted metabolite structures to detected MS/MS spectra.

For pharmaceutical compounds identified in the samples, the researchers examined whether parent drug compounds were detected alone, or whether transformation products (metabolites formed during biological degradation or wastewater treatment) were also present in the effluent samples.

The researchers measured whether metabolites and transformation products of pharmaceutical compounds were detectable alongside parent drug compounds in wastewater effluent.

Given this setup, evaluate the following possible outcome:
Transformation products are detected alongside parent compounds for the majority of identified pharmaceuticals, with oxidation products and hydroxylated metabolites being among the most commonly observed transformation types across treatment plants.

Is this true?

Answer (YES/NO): NO